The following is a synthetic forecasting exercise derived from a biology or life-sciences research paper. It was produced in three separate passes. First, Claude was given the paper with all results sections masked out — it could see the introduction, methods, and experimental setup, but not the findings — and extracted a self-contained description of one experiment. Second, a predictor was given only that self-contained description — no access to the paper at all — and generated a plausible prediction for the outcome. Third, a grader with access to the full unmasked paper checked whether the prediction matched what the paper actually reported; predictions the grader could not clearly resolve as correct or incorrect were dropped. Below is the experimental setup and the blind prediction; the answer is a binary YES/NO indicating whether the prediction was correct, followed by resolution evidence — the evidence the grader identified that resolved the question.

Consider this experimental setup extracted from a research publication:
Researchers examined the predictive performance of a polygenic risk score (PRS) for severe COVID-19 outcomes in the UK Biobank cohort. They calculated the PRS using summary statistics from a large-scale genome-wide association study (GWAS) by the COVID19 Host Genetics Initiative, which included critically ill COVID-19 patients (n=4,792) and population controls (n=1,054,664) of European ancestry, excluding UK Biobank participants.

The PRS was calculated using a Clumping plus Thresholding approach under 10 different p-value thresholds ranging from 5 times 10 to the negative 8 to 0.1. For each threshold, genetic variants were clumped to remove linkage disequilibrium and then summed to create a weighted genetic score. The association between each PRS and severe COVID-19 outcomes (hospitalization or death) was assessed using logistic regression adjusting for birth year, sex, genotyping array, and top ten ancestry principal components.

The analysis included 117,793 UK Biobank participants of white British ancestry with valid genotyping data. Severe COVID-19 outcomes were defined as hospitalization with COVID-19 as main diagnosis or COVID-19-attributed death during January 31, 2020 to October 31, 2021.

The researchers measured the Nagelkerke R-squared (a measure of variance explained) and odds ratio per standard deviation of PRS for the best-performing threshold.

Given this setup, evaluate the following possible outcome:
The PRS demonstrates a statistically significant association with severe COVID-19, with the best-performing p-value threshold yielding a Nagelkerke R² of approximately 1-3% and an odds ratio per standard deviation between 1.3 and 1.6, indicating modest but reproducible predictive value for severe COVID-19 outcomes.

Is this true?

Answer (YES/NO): NO